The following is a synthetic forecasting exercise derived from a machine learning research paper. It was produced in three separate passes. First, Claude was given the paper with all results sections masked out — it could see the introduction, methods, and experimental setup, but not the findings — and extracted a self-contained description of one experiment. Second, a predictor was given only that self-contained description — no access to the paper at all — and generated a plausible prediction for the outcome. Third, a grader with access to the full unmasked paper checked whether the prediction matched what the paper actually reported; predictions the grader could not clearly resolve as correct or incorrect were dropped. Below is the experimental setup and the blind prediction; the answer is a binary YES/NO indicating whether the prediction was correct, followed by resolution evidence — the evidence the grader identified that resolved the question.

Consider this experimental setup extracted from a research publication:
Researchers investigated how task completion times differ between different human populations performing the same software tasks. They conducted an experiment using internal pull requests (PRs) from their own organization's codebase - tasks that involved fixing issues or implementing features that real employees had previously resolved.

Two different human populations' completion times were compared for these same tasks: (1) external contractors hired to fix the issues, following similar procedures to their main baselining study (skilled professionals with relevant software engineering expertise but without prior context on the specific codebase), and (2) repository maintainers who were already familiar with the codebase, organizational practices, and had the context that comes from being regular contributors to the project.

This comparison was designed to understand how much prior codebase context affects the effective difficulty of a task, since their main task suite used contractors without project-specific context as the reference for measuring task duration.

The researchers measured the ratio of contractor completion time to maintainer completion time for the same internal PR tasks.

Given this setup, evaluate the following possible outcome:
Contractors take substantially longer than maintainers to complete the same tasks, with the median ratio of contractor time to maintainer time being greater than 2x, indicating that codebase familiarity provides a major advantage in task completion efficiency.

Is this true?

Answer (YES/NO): YES